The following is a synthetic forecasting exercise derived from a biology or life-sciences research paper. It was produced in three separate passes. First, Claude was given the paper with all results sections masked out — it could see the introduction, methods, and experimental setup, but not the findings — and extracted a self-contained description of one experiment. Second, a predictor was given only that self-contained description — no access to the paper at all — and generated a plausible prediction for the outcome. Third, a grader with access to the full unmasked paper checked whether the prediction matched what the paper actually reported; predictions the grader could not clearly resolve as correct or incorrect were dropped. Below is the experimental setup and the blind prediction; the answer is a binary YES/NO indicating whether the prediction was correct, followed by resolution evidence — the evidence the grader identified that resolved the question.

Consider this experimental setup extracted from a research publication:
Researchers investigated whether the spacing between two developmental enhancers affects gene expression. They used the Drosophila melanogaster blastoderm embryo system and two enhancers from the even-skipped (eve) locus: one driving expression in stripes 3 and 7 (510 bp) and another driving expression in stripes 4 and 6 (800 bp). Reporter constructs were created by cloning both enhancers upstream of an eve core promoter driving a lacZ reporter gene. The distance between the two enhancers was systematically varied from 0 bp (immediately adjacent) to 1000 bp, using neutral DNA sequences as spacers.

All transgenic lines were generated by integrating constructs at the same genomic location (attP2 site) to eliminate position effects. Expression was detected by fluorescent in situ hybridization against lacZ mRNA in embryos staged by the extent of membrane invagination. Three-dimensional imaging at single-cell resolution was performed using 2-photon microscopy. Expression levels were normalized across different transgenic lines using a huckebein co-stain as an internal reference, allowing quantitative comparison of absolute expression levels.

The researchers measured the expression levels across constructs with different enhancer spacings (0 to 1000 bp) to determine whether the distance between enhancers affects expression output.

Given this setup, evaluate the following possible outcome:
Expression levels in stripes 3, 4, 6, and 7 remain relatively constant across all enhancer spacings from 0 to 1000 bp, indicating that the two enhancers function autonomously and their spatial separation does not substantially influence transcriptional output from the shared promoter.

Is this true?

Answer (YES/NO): NO